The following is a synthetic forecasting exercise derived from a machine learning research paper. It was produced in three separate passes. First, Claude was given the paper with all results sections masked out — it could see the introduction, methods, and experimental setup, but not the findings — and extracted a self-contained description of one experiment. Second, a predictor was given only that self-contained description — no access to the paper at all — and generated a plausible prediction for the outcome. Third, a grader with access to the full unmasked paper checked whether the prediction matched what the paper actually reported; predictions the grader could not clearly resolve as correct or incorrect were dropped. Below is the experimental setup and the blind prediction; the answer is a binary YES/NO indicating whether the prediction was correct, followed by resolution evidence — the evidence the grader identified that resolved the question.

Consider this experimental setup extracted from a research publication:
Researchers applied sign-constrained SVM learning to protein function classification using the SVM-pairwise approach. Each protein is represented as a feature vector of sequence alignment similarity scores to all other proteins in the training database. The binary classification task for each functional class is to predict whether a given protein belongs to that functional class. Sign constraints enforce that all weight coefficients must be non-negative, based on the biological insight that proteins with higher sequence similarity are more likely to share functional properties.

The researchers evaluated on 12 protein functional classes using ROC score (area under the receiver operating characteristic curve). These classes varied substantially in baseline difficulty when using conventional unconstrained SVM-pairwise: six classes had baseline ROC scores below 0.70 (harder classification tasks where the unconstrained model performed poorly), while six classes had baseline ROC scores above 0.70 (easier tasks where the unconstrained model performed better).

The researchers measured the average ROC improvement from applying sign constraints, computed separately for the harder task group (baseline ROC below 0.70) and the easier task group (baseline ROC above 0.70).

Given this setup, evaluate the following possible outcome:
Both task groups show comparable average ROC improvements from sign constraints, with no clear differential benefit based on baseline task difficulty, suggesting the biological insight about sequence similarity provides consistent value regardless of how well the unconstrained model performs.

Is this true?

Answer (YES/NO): NO